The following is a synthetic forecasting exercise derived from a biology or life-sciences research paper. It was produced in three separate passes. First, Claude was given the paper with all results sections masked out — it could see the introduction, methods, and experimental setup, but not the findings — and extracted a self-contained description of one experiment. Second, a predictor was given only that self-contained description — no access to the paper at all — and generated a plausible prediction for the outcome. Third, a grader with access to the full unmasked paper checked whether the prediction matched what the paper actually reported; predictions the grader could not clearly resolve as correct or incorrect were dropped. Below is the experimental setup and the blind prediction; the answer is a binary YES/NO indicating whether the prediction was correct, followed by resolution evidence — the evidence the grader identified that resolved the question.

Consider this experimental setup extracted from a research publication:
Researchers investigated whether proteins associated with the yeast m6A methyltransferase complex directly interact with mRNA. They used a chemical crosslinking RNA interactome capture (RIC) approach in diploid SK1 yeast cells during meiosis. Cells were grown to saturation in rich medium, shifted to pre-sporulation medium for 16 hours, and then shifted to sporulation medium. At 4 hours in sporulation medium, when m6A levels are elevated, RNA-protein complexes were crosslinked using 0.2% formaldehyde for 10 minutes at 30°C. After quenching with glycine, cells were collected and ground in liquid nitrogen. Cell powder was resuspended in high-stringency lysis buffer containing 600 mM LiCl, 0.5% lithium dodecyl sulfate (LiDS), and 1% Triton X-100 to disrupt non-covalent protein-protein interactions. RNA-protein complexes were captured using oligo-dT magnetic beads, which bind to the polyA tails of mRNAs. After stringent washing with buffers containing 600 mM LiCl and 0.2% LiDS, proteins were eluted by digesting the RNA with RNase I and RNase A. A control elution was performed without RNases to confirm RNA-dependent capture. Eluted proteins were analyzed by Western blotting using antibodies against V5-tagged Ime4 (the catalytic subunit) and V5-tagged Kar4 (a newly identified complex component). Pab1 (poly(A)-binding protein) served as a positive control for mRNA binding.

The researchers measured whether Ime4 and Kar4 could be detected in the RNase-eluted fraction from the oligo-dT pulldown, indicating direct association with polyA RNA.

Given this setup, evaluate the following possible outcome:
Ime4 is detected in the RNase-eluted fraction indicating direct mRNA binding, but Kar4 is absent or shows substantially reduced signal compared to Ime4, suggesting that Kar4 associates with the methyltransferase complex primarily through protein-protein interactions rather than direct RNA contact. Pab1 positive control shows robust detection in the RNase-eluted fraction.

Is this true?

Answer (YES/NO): NO